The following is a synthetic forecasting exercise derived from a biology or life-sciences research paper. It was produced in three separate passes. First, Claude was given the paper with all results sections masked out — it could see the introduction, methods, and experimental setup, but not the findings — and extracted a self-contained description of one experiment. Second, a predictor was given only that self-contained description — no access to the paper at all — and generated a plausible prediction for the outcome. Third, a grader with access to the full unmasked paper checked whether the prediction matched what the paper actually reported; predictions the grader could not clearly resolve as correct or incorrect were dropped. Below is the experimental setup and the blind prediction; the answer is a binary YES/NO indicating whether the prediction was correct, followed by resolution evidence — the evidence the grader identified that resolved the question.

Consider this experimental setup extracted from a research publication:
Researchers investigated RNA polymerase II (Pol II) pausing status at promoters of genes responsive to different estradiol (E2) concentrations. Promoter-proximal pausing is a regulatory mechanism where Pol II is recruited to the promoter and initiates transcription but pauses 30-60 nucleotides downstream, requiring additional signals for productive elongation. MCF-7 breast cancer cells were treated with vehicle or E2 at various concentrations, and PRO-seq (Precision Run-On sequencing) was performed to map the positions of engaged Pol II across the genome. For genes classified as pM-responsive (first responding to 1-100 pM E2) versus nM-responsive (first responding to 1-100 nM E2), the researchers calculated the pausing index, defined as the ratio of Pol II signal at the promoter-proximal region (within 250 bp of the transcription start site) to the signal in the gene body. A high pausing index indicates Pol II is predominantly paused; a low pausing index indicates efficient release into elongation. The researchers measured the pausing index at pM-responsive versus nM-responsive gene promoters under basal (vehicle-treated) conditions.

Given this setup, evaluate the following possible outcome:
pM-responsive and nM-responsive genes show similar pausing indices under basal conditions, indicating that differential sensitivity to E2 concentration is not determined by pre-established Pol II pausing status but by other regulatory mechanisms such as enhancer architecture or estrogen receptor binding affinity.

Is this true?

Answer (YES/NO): NO